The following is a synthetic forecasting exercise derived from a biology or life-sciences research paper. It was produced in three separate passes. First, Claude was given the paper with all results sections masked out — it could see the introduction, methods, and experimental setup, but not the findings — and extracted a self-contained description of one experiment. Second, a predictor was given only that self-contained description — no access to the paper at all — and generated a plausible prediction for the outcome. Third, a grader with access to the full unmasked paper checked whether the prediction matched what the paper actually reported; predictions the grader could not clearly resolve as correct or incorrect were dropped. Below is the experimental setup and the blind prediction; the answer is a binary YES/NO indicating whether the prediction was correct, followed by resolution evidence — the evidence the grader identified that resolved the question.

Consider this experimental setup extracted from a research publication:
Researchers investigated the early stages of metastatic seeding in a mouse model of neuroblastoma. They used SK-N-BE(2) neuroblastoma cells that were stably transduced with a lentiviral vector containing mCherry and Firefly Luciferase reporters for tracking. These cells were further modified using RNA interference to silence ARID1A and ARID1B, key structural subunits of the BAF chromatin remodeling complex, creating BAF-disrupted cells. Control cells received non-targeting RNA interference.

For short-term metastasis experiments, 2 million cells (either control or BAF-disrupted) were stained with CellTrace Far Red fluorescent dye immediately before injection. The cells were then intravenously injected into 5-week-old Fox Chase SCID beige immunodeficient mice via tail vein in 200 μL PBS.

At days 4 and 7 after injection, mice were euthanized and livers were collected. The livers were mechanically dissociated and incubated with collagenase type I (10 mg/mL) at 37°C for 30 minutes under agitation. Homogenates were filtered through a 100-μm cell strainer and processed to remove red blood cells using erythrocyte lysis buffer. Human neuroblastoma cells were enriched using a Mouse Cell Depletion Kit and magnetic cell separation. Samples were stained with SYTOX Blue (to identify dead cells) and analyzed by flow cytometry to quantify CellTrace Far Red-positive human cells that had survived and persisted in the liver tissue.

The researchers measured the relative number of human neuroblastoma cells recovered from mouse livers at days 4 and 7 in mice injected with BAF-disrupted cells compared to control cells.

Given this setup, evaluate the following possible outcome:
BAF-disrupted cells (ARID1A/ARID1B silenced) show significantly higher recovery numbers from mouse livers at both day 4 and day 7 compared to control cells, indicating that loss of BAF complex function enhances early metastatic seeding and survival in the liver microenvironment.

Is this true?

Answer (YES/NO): NO